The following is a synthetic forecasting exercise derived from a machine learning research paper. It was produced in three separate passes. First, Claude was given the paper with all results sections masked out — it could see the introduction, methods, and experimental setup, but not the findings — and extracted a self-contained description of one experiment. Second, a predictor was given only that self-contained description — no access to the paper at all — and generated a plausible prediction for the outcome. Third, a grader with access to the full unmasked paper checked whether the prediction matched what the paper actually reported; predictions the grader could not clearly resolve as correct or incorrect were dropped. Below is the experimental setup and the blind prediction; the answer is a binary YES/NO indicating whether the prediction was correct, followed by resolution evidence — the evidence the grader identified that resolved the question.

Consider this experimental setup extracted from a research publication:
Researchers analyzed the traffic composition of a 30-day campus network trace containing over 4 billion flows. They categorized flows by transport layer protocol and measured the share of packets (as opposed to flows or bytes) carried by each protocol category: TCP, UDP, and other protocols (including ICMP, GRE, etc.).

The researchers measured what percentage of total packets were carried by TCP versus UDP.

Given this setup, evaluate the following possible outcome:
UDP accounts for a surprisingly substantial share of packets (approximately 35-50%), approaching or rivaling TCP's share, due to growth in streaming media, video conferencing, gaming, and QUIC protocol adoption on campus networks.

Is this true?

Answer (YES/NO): NO